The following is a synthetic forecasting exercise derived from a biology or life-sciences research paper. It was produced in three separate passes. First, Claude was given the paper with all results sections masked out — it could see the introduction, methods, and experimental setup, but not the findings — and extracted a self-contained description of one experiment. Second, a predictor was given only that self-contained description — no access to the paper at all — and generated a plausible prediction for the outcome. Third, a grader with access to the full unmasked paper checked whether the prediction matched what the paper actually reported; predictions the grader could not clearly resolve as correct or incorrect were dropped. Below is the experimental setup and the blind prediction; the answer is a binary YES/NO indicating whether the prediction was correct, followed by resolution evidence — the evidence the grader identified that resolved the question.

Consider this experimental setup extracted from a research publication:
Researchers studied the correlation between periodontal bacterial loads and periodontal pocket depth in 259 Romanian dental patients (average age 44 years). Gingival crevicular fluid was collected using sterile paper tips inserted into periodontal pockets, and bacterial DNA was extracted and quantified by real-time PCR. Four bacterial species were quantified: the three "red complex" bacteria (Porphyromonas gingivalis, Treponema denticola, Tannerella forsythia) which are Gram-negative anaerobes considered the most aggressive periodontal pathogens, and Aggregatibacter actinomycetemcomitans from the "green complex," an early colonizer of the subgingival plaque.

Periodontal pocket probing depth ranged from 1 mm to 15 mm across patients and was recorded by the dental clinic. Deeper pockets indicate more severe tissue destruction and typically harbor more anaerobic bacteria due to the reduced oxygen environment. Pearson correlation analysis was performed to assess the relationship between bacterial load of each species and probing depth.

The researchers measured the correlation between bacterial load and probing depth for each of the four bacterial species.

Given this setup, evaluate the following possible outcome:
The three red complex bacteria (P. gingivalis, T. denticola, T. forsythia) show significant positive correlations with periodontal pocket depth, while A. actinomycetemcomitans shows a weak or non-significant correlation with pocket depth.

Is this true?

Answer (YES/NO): NO